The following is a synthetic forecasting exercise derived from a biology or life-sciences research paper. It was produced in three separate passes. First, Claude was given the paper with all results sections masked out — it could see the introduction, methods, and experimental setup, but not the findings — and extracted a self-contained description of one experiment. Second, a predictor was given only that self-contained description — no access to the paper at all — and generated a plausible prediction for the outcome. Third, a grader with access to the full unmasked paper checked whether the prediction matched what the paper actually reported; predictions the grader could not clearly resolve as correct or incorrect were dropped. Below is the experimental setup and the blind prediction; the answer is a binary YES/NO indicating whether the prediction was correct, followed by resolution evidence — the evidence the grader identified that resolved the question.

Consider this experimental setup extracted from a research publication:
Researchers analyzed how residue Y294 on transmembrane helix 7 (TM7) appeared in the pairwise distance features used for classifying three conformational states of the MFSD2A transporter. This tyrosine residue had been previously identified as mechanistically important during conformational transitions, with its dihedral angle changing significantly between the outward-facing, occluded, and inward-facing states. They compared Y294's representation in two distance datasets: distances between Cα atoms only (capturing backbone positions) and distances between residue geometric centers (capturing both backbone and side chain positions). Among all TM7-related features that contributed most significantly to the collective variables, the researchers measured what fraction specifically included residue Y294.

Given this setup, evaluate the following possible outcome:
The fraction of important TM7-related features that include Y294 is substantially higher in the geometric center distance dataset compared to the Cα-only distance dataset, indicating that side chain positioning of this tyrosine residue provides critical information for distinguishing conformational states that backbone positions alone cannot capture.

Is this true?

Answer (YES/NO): YES